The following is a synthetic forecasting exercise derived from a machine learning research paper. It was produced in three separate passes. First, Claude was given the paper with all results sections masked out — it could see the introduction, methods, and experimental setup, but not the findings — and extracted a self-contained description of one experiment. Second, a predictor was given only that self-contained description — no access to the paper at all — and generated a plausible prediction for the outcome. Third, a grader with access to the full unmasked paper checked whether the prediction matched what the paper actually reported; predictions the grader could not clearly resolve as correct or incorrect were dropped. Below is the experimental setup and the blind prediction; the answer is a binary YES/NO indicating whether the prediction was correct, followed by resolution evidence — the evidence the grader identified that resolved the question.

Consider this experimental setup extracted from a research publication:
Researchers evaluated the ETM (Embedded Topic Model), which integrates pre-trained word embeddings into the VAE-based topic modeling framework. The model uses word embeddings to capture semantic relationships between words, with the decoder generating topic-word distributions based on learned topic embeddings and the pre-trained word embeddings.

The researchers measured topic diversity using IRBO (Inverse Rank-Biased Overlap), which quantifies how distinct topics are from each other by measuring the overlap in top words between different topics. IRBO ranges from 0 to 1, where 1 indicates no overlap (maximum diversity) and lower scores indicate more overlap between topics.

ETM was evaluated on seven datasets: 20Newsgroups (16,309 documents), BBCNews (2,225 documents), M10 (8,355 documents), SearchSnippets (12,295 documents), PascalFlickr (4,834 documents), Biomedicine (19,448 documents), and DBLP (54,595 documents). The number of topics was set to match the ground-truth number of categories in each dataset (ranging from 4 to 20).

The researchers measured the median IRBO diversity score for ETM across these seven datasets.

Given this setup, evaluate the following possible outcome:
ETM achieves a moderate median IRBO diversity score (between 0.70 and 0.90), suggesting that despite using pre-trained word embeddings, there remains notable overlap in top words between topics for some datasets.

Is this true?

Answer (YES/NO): NO